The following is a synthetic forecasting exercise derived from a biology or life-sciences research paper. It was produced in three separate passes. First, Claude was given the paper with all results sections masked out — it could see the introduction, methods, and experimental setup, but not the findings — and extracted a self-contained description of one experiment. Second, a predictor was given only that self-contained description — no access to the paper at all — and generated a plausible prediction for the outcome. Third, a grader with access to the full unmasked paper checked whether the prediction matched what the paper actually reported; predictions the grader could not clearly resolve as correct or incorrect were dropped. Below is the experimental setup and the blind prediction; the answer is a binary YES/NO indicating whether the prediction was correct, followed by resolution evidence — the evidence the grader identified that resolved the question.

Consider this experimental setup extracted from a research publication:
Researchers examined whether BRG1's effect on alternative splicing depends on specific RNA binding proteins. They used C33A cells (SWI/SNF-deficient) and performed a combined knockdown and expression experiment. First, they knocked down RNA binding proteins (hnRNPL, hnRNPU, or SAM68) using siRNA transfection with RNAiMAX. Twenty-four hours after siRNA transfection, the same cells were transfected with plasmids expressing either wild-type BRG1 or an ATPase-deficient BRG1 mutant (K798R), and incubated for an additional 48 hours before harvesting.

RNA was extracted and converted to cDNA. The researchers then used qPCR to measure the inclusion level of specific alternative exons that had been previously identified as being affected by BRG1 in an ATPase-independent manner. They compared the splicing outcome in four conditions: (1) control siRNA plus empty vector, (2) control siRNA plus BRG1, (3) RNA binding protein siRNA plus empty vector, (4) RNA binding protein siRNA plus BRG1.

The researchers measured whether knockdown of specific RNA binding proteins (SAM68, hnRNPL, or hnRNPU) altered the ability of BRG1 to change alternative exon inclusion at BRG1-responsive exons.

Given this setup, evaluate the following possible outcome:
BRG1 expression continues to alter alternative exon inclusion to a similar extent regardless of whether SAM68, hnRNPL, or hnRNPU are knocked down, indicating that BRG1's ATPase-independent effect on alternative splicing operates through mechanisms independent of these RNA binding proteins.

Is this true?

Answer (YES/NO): NO